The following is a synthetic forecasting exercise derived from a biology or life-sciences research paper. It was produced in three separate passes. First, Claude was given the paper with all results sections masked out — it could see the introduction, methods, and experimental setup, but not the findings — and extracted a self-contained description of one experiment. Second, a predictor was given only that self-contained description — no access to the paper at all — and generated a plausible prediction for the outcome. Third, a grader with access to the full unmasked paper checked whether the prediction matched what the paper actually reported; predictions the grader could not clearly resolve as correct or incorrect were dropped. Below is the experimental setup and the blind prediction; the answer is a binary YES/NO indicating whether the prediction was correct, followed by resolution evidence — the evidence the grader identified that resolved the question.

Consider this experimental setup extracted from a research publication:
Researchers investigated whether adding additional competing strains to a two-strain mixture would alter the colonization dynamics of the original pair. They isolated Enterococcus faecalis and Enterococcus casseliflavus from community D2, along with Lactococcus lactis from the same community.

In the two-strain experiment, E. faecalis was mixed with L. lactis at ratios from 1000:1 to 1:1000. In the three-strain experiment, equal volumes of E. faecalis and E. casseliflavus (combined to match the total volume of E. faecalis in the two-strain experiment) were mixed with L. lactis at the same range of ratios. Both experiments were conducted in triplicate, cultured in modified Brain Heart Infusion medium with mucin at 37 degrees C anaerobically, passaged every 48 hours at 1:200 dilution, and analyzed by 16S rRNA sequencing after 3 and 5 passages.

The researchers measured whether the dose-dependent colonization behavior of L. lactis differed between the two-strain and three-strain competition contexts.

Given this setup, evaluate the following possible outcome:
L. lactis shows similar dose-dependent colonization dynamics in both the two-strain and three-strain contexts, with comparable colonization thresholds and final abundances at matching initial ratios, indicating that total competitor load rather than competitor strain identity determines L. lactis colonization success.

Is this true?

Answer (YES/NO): NO